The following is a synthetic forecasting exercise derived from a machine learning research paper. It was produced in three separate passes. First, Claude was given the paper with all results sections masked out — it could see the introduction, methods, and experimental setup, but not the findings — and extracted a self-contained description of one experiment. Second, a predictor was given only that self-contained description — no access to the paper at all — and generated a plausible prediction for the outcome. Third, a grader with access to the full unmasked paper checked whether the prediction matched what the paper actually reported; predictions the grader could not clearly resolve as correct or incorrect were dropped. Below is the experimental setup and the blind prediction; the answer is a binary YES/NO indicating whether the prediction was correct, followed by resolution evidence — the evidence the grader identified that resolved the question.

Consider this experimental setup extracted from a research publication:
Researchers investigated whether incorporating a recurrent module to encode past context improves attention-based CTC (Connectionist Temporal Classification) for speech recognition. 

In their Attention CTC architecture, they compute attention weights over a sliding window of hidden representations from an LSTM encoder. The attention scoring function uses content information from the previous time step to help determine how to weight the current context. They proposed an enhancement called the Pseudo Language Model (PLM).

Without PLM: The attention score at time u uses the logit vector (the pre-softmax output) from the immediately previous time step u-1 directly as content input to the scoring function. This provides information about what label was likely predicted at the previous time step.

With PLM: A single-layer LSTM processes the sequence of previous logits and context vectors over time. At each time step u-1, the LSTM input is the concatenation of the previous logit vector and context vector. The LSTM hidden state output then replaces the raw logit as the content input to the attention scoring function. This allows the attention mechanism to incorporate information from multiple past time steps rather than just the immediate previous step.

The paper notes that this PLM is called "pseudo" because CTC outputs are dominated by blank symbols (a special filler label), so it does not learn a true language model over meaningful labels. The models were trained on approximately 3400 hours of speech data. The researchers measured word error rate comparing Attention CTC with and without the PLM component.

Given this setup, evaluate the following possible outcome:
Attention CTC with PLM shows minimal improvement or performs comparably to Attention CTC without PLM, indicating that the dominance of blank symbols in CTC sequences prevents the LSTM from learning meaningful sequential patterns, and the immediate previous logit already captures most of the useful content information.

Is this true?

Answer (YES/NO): NO